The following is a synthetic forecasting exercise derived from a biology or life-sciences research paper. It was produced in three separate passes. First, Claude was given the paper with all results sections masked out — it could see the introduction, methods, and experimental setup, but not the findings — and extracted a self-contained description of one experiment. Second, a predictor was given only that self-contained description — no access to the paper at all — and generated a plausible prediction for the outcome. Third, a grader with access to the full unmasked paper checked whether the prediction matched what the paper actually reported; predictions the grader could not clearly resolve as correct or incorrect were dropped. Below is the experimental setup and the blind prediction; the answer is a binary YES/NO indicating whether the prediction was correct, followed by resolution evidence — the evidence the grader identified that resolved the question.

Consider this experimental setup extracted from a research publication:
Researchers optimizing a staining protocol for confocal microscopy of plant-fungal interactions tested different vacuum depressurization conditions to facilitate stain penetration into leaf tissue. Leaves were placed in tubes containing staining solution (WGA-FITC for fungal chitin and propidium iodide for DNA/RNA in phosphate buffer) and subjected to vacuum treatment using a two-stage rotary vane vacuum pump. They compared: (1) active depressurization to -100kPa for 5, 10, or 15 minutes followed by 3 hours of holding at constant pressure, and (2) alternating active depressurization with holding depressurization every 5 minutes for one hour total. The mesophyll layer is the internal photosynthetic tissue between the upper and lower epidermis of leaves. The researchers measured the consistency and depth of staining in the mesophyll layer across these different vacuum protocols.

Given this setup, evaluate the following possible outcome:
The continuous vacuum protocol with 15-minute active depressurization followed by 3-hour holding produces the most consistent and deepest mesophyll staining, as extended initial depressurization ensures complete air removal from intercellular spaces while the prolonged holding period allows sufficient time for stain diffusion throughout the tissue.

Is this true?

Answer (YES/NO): YES